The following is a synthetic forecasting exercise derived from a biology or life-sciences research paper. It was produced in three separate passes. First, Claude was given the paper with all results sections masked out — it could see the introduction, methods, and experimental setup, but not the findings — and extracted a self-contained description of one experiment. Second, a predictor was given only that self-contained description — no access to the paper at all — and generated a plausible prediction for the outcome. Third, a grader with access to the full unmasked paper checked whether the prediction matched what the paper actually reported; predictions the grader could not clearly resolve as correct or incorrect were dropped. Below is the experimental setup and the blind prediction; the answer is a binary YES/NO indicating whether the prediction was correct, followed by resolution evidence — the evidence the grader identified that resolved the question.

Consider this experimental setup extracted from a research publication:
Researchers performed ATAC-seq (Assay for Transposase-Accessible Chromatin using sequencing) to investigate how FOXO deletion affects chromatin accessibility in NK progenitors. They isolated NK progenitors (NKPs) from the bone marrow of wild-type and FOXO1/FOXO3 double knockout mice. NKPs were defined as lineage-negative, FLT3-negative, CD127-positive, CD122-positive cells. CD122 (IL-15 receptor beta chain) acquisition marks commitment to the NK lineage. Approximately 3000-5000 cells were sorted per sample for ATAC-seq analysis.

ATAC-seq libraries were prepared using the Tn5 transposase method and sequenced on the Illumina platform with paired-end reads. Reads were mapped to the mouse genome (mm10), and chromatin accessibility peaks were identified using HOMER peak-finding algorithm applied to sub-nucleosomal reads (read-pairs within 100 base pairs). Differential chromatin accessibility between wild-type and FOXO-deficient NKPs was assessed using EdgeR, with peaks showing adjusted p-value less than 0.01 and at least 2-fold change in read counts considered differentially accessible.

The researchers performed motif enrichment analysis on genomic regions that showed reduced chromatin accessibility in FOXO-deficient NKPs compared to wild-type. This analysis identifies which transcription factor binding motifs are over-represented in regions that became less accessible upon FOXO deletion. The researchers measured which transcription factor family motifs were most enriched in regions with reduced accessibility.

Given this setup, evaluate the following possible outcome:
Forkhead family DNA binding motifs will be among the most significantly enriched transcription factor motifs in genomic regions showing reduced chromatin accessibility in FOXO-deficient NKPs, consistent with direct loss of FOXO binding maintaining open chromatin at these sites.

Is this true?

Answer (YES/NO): YES